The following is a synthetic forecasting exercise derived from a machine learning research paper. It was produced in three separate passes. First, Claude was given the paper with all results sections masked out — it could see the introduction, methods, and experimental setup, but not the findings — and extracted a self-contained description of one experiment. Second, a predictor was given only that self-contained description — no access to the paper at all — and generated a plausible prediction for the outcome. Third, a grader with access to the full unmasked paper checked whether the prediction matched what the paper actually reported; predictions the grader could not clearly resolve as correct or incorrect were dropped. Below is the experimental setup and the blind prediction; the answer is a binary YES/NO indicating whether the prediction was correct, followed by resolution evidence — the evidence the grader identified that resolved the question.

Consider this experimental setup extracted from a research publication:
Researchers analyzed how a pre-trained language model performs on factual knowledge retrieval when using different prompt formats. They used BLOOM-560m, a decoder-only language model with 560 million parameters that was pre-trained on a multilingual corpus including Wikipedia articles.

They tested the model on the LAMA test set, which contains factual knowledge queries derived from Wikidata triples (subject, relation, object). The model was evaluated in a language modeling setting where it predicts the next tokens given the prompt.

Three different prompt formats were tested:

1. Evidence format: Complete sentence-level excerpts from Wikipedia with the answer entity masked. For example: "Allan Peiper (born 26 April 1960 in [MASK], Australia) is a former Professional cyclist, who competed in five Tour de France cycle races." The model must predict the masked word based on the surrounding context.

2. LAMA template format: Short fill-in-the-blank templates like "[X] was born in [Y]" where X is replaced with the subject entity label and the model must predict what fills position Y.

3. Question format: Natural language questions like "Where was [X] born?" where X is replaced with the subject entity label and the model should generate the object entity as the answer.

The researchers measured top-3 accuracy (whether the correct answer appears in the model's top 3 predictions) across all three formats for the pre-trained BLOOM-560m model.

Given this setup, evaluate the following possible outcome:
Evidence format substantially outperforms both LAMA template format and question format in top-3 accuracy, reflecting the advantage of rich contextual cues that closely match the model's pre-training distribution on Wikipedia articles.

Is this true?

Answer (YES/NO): YES